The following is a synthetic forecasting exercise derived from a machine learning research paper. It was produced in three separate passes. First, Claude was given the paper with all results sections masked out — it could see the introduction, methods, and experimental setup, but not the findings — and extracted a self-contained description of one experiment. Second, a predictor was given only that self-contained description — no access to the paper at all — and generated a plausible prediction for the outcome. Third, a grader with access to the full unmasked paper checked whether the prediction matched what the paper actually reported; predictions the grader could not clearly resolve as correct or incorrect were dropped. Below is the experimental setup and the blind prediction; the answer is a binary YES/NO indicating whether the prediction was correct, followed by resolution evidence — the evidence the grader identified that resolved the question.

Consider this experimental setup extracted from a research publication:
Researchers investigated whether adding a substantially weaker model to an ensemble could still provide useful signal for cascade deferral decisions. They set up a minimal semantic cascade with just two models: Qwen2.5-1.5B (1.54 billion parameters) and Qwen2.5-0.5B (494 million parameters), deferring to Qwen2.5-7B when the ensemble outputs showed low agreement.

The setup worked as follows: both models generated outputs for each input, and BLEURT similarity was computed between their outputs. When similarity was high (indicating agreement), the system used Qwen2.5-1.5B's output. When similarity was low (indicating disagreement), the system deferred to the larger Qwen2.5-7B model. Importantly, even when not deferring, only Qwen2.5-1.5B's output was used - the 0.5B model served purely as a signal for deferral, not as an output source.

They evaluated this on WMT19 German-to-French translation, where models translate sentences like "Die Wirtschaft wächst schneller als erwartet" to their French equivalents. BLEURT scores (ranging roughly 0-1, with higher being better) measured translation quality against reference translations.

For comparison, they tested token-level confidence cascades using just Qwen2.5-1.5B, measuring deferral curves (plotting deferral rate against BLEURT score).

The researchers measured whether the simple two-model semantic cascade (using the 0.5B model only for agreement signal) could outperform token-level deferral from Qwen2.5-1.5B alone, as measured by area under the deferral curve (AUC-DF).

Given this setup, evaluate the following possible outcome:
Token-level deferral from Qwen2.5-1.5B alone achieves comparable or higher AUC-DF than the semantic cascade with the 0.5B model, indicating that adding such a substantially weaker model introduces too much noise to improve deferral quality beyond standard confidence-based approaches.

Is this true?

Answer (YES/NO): NO